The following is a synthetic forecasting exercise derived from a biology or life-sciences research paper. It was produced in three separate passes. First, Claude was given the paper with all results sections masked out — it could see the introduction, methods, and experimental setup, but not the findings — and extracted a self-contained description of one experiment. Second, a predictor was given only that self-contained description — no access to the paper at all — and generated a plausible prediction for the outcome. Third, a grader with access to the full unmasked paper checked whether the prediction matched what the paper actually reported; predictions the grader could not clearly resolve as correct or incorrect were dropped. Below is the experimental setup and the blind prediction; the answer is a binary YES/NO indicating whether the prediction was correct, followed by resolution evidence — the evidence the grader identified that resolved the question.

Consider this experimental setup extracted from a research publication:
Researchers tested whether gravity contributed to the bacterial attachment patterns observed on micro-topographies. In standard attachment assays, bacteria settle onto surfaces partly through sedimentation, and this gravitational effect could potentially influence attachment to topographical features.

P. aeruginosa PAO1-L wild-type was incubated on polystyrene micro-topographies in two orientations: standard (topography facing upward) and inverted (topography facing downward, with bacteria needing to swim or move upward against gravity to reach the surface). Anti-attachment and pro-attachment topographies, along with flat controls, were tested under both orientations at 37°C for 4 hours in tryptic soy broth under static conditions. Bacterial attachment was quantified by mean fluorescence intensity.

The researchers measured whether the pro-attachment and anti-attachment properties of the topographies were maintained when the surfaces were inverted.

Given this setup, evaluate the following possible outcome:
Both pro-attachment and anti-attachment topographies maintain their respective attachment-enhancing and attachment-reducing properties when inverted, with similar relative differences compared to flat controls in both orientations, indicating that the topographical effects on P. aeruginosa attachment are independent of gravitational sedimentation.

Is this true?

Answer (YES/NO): YES